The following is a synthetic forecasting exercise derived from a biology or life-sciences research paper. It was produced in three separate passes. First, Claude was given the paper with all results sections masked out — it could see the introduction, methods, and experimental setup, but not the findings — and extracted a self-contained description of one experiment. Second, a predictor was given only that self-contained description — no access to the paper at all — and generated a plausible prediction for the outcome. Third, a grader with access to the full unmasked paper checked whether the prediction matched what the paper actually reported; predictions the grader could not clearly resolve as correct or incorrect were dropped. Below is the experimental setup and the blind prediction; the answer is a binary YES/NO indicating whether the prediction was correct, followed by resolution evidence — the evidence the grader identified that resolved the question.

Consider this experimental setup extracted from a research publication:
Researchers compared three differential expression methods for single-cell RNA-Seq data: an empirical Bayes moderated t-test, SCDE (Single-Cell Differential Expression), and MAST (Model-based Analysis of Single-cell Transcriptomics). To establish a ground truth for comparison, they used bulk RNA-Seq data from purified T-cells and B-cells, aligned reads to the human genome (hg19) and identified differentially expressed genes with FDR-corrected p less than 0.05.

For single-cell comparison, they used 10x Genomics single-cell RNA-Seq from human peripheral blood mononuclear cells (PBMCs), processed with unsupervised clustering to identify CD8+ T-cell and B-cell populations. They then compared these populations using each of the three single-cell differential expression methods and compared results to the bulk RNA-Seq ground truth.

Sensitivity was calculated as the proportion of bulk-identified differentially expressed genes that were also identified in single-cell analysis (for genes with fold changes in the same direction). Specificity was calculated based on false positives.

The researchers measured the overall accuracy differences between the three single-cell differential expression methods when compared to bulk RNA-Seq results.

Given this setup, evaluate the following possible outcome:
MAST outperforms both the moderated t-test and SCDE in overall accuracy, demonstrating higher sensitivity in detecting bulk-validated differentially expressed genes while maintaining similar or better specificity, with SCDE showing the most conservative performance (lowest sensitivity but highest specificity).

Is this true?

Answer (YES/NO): NO